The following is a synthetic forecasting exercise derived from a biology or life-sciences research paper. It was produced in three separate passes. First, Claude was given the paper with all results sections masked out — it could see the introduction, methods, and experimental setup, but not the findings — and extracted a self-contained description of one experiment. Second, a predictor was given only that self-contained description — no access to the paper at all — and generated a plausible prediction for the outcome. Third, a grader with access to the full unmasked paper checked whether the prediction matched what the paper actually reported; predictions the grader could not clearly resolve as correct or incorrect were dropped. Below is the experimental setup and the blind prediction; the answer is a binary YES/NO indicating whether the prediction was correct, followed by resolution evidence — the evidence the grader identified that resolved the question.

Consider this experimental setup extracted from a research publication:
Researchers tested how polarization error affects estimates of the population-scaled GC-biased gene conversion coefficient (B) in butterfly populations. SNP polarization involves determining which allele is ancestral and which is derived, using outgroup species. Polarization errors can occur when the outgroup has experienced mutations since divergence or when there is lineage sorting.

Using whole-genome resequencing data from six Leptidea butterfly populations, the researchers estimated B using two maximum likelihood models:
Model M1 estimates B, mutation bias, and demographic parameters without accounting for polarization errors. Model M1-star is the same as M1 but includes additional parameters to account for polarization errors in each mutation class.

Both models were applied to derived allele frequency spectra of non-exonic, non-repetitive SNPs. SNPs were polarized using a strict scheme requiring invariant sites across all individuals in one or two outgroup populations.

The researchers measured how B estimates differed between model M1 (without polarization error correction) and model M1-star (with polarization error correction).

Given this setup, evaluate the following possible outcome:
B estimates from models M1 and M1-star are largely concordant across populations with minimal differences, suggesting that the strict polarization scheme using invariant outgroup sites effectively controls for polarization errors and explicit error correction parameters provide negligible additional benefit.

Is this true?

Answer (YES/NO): YES